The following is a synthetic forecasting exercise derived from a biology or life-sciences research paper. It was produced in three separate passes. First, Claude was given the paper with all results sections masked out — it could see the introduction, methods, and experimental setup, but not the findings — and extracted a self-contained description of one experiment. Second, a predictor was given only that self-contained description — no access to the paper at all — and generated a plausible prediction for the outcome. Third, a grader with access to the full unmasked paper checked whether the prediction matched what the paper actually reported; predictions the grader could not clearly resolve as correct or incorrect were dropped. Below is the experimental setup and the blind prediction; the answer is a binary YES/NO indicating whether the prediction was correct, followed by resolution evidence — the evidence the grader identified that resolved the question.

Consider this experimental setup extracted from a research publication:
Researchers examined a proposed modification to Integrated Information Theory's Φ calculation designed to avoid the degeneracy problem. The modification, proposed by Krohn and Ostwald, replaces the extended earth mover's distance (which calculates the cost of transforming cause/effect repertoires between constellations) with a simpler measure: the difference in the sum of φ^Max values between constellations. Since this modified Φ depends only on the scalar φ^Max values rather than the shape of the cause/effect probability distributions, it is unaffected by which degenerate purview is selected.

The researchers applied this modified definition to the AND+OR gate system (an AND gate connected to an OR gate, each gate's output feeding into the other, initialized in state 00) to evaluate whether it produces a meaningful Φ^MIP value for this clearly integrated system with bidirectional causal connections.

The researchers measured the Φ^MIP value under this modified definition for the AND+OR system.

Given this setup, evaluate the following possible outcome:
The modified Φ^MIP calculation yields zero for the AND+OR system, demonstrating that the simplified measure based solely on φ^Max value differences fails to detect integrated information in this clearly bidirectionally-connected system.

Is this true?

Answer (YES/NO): YES